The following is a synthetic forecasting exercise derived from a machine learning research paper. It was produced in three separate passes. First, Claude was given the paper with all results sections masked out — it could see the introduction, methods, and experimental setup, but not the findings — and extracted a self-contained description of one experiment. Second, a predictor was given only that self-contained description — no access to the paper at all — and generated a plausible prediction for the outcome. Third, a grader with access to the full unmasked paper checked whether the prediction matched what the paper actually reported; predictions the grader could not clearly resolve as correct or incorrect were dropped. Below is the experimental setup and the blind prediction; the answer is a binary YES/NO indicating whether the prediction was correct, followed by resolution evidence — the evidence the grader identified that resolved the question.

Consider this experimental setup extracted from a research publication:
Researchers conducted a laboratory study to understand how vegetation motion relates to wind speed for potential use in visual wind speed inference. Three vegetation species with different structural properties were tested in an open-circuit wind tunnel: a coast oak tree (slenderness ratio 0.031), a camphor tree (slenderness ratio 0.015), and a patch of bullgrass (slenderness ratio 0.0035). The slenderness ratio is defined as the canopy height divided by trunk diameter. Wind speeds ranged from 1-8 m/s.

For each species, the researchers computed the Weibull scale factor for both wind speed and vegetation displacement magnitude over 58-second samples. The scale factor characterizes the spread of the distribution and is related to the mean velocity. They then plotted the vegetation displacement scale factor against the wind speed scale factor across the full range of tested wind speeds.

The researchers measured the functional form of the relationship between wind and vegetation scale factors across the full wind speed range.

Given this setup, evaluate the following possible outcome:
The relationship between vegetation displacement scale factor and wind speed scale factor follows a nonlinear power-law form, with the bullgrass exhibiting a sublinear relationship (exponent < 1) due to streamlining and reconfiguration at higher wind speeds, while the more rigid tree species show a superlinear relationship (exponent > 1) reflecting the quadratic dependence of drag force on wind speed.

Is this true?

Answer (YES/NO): NO